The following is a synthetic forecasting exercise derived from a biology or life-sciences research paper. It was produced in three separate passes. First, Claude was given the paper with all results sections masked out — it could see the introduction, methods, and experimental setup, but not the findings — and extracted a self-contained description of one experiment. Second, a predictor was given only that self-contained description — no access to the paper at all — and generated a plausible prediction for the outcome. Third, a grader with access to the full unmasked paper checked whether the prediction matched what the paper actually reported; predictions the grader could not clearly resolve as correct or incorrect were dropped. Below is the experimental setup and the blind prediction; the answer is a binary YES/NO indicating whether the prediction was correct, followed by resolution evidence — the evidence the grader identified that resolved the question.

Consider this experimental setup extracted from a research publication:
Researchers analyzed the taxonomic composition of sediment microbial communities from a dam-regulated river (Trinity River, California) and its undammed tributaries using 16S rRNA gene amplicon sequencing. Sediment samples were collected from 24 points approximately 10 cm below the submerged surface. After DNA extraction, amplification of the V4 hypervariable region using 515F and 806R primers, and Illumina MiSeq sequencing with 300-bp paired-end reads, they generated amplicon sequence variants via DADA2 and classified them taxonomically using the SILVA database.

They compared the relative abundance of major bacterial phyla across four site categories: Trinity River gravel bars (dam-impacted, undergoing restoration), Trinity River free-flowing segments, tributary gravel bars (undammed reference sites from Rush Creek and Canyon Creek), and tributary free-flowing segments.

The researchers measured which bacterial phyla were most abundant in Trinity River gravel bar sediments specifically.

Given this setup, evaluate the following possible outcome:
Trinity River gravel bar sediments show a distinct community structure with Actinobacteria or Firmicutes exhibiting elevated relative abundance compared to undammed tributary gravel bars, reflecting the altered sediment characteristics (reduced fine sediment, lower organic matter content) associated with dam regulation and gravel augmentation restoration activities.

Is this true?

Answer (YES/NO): NO